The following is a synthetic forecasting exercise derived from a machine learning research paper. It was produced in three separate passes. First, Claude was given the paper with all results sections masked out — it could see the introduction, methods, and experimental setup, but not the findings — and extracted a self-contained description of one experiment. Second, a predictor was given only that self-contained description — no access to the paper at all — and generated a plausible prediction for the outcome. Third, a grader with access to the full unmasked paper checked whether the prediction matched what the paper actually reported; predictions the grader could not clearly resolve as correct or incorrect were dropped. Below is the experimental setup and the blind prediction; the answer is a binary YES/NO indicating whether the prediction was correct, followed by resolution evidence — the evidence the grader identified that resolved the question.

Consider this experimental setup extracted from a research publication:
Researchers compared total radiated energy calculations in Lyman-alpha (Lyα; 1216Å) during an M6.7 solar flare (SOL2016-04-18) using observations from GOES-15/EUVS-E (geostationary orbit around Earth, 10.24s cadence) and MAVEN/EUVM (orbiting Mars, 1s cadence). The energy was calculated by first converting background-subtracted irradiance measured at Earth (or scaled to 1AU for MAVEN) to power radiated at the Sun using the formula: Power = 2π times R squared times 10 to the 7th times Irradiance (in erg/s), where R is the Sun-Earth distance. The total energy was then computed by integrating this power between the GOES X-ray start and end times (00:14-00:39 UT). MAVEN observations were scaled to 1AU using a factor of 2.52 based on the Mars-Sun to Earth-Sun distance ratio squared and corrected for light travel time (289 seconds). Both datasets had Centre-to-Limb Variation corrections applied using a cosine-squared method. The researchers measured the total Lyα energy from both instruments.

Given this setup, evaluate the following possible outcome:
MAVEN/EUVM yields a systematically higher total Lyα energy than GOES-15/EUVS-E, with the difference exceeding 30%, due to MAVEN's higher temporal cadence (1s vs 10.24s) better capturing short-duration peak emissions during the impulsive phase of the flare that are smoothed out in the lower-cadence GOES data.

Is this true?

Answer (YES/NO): NO